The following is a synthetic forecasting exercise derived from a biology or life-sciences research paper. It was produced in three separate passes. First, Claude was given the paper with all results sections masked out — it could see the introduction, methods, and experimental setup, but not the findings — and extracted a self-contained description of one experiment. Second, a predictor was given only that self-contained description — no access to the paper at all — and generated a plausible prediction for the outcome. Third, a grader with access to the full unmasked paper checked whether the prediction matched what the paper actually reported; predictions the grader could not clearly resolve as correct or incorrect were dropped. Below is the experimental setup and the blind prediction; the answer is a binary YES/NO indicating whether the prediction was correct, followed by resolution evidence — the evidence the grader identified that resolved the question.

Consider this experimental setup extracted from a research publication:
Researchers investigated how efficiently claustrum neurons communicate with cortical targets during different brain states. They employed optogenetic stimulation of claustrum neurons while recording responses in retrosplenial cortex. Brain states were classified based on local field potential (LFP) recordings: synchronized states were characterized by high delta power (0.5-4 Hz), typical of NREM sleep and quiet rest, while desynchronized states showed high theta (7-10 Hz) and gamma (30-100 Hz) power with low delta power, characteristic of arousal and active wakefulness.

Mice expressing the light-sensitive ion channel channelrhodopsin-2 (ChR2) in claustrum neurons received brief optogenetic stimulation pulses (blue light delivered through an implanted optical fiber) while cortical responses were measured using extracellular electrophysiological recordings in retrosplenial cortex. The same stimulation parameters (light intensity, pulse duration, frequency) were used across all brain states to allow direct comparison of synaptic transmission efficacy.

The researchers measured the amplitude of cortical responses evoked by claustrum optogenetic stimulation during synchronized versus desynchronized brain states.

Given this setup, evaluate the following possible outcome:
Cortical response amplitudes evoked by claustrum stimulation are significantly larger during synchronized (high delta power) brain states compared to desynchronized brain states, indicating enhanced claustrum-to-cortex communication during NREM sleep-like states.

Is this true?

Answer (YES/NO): YES